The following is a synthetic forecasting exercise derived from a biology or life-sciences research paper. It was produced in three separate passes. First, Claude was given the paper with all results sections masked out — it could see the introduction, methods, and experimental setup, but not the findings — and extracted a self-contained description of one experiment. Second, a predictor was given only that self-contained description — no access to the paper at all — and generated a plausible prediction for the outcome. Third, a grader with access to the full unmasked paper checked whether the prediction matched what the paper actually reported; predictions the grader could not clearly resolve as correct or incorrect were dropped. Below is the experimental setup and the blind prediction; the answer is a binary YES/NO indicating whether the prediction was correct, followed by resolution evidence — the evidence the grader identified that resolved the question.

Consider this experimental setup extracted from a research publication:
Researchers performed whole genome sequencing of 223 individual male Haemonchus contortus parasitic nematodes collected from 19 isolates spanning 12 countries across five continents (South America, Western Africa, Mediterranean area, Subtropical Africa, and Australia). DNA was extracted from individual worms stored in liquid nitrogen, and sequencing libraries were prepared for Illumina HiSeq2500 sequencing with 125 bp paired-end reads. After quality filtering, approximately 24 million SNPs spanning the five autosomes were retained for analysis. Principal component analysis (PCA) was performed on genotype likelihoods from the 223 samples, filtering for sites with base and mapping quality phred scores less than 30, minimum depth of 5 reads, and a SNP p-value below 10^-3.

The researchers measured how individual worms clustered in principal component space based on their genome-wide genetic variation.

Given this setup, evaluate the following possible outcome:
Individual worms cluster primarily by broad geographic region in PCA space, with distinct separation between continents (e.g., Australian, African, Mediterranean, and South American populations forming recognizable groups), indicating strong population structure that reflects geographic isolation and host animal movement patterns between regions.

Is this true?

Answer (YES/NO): NO